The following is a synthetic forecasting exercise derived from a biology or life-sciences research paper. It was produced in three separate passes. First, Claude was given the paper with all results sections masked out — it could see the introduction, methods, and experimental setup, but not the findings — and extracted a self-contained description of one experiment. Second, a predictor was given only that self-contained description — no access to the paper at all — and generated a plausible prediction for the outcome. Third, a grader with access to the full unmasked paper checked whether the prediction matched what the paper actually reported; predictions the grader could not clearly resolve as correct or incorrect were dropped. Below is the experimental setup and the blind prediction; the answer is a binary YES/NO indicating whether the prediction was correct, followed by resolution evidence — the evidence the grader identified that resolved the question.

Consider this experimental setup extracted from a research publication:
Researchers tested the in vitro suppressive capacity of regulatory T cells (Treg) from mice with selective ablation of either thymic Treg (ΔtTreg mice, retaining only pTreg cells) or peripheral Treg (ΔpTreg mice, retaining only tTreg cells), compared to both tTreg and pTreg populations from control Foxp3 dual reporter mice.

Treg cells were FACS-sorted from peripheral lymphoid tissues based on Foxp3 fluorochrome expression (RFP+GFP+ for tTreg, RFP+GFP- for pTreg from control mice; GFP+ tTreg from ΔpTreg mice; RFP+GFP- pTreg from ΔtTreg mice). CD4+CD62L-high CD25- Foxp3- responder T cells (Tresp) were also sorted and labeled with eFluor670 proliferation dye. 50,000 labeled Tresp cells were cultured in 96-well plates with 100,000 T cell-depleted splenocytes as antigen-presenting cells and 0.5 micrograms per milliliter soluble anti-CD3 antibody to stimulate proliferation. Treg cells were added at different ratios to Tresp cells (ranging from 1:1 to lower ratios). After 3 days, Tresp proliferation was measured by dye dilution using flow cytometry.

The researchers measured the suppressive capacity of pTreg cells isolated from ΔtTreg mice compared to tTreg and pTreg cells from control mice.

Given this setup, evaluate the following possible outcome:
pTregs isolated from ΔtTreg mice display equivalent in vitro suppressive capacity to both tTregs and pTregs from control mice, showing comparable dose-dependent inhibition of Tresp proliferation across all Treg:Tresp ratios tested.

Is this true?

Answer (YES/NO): NO